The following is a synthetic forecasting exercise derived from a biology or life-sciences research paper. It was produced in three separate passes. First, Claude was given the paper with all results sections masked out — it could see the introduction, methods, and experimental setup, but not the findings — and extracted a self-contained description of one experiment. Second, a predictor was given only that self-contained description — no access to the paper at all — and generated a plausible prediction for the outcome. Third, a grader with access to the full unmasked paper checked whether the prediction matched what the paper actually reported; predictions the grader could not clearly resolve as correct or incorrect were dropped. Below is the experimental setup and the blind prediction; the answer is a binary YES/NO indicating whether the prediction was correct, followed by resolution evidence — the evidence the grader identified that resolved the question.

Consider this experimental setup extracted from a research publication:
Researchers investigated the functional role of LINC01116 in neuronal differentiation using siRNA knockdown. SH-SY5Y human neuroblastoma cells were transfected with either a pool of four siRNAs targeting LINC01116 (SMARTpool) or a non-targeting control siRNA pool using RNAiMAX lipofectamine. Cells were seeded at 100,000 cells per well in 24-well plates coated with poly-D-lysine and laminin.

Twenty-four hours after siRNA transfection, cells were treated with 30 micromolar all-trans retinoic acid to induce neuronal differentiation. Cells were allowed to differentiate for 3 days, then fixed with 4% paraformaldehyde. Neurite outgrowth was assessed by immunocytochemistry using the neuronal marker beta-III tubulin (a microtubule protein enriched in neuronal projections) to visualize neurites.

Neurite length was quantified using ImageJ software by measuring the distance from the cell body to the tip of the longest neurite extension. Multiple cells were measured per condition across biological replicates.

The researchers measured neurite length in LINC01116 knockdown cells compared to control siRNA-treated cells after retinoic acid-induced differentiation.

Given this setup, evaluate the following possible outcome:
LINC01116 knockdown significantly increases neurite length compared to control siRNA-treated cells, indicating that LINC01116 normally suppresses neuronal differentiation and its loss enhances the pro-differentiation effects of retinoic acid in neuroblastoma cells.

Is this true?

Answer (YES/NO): NO